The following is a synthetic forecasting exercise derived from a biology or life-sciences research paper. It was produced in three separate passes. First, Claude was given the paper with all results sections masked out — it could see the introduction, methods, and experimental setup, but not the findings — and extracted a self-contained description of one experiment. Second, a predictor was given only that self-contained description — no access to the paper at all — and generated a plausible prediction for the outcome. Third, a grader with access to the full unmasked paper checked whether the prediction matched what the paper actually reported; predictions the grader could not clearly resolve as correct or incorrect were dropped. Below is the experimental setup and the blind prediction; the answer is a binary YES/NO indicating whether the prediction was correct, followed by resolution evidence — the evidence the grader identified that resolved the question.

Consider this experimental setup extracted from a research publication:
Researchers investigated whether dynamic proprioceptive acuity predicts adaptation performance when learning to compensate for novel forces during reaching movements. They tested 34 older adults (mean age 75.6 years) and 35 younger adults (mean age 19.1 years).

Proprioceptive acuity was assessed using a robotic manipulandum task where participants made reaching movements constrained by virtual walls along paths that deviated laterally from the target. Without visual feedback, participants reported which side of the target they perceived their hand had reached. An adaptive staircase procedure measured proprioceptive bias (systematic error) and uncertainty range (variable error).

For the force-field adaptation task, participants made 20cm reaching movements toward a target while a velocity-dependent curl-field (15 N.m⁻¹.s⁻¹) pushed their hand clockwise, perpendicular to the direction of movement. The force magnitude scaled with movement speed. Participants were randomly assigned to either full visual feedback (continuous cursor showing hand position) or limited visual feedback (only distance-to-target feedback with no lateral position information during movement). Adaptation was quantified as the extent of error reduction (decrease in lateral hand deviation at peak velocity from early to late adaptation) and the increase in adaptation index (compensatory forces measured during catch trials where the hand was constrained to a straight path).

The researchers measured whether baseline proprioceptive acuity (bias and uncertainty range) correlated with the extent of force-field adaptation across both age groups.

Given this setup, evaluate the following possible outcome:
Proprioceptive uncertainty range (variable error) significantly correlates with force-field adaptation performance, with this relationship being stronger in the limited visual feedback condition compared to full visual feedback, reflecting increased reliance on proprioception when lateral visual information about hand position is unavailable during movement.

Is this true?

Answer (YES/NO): NO